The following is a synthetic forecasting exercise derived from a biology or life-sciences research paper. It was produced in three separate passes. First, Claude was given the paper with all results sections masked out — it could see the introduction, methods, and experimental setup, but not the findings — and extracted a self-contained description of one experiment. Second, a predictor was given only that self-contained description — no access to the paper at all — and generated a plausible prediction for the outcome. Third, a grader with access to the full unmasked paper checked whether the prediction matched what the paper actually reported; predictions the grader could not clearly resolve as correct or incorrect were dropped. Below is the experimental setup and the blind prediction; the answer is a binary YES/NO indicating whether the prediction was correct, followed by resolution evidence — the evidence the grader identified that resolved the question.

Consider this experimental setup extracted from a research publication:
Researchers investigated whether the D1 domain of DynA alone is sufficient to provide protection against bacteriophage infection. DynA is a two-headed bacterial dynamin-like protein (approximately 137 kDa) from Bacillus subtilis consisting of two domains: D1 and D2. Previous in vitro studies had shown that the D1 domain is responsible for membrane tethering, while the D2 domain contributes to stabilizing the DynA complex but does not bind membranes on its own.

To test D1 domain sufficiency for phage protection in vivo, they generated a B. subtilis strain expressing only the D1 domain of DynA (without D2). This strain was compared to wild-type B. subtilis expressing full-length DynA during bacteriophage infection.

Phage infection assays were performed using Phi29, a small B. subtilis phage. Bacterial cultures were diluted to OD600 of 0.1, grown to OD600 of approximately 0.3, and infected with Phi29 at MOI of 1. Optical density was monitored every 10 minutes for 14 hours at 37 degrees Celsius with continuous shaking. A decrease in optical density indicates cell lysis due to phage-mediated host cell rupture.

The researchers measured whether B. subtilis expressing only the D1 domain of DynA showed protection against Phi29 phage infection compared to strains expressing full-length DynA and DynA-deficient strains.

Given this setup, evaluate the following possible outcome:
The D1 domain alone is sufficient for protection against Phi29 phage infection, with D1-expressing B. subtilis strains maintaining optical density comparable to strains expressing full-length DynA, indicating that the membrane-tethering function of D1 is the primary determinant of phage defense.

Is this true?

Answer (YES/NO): YES